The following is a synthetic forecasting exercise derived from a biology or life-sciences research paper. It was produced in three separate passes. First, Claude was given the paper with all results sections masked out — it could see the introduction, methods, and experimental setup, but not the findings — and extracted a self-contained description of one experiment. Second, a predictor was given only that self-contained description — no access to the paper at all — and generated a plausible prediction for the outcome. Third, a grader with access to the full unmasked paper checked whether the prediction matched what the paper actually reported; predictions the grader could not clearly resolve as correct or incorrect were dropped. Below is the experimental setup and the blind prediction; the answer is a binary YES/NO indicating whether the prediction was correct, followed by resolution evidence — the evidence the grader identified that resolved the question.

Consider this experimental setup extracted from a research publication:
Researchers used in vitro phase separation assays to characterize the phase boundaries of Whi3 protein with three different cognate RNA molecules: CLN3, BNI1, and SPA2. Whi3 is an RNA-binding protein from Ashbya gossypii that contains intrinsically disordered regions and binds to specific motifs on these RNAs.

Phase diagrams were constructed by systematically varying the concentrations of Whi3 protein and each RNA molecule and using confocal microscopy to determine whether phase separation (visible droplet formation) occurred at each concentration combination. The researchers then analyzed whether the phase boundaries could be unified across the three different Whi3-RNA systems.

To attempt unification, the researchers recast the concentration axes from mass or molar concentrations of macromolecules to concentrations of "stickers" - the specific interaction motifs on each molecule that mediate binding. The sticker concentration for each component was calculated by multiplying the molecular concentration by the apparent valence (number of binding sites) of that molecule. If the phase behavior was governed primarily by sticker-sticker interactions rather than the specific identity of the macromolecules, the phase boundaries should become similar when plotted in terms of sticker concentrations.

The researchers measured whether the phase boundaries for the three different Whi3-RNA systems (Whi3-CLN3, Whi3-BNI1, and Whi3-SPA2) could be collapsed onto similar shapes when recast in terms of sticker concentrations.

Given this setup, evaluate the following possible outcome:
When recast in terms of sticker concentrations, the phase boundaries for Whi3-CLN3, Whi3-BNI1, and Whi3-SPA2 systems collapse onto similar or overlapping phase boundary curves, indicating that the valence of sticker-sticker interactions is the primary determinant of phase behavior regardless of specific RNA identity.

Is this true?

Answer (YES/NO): NO